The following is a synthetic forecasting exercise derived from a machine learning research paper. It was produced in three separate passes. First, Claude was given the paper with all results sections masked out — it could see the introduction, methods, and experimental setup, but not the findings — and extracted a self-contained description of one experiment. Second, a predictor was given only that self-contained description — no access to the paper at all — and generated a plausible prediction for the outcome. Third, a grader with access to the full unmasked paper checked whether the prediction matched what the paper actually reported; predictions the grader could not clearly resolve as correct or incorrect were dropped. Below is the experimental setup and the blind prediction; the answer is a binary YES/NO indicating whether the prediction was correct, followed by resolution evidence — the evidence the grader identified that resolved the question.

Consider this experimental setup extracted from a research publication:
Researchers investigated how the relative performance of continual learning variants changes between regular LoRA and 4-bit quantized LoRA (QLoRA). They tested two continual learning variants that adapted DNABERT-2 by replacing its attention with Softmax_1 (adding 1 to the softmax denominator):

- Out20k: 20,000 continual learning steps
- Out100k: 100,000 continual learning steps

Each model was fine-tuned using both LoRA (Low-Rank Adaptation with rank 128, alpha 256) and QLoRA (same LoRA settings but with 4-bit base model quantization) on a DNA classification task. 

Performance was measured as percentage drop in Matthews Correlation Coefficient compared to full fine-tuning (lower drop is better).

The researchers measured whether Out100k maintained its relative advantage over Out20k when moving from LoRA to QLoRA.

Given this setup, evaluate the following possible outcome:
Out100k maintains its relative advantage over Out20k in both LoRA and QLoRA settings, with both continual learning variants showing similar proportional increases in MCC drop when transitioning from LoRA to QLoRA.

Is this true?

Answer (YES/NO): NO